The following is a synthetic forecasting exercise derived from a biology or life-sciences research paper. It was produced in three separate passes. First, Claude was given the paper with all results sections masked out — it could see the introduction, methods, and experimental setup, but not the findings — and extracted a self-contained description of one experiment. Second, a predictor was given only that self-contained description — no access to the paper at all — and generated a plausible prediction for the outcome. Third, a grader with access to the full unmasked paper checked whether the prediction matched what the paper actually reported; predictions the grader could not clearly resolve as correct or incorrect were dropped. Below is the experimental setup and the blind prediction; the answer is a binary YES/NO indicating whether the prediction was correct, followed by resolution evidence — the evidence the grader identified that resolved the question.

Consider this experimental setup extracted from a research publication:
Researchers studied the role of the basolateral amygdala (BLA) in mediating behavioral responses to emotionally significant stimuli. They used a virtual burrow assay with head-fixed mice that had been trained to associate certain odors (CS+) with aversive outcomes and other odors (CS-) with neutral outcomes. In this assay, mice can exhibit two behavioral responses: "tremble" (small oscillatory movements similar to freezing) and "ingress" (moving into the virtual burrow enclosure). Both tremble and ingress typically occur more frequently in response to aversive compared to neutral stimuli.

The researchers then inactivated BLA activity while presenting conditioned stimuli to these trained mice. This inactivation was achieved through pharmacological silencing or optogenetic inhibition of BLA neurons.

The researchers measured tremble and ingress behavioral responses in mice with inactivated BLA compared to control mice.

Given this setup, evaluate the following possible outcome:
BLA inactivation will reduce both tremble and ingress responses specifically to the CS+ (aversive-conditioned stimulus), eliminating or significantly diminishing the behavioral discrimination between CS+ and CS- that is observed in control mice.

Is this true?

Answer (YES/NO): YES